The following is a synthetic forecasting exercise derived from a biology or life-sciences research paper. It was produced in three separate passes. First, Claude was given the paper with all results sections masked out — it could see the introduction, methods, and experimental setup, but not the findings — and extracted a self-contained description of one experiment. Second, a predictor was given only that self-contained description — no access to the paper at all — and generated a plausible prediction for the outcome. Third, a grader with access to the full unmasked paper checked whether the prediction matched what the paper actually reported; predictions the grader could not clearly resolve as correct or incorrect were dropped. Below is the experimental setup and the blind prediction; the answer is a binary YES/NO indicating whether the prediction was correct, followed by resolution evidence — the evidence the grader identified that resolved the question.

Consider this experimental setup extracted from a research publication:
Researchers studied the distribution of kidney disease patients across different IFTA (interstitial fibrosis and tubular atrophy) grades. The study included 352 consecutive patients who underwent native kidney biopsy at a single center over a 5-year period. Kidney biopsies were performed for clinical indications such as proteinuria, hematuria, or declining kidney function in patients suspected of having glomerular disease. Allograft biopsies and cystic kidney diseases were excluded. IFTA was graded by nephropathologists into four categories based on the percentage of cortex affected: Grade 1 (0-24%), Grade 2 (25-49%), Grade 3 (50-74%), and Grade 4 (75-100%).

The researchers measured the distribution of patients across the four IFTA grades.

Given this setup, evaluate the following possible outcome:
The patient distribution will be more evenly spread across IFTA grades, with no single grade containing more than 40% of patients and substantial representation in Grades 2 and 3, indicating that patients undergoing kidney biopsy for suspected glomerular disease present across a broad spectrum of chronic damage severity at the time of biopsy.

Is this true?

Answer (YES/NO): NO